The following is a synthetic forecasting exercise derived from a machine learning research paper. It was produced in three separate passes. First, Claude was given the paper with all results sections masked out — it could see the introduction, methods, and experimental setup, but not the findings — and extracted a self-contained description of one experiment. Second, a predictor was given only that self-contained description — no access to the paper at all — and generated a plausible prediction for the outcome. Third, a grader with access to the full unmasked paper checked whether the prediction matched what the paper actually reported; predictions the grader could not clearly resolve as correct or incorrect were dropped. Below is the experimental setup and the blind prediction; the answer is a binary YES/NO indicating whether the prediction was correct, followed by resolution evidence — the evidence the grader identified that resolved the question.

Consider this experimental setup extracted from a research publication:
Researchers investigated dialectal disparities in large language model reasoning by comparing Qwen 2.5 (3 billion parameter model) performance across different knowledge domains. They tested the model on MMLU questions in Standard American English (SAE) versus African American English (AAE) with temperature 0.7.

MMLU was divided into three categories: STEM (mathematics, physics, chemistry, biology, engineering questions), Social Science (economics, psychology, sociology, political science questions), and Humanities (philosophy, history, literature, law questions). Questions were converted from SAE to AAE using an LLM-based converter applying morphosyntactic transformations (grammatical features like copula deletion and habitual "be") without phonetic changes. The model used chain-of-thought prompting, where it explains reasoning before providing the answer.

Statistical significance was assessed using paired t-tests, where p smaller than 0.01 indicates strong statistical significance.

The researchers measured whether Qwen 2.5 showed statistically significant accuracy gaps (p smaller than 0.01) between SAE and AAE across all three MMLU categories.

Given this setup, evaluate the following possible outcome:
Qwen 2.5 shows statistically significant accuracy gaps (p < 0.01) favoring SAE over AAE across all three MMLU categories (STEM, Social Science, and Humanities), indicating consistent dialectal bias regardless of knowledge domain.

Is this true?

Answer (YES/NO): YES